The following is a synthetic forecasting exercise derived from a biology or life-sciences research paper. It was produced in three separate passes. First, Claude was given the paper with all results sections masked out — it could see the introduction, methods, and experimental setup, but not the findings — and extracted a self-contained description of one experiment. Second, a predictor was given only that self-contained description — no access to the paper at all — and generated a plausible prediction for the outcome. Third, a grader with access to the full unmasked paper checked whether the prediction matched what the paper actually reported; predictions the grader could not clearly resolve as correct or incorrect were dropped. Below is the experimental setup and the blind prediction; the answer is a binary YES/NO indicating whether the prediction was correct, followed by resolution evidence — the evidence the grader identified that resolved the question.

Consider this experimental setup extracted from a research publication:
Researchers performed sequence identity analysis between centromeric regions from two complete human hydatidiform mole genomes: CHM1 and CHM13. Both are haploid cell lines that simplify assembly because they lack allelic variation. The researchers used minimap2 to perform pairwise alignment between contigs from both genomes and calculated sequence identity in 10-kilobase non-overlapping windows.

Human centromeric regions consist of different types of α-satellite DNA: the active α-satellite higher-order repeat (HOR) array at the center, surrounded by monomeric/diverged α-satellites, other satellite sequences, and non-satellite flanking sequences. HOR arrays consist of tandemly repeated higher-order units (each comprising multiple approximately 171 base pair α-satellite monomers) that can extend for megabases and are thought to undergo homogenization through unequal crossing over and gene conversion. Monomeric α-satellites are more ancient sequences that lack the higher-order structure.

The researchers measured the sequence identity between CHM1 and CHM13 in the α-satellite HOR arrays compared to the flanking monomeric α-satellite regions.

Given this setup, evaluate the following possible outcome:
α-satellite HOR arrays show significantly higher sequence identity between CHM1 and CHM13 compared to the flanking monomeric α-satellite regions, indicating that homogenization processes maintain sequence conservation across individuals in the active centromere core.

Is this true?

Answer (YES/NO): NO